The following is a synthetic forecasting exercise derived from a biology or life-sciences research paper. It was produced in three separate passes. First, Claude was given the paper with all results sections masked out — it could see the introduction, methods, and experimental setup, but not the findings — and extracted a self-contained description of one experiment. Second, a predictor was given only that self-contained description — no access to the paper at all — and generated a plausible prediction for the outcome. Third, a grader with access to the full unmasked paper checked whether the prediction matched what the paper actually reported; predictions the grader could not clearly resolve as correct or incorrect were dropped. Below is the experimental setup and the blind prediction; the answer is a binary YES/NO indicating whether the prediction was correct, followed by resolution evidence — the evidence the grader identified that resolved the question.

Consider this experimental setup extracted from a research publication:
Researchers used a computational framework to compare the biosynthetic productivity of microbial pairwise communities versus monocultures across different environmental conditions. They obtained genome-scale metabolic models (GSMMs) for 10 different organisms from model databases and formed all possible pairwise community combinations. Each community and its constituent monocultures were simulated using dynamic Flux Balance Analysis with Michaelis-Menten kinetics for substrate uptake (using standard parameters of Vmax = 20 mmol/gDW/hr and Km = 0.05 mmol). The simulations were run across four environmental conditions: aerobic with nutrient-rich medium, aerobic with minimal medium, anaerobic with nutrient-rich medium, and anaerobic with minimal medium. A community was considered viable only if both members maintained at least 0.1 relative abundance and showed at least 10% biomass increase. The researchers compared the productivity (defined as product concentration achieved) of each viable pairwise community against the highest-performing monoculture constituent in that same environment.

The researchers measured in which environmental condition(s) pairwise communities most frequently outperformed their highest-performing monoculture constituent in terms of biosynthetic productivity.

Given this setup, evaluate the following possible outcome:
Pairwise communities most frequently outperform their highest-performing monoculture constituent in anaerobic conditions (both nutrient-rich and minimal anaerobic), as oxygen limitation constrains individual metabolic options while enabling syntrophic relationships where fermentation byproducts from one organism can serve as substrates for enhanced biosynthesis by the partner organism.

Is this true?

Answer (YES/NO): YES